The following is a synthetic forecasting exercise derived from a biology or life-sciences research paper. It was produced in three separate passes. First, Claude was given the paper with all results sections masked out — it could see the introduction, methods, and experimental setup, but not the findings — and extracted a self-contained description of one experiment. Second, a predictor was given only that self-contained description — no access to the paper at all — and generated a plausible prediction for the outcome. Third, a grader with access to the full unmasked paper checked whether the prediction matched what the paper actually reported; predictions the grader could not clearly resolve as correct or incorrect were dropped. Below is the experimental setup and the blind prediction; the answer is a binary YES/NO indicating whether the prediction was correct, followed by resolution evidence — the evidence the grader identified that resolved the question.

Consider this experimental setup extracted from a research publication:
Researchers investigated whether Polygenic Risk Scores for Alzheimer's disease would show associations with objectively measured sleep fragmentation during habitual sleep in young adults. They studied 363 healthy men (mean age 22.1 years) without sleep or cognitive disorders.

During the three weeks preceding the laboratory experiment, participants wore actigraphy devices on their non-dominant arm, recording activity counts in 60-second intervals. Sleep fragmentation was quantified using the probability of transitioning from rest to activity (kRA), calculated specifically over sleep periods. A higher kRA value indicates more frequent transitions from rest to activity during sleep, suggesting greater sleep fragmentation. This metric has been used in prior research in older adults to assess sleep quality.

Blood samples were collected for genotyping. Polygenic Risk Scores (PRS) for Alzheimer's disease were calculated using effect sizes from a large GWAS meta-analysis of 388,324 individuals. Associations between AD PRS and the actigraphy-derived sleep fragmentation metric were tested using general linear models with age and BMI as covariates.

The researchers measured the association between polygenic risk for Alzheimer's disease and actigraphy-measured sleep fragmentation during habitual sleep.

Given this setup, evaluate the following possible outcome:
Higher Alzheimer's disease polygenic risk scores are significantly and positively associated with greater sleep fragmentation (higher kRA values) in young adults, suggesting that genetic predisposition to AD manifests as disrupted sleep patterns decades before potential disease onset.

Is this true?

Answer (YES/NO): NO